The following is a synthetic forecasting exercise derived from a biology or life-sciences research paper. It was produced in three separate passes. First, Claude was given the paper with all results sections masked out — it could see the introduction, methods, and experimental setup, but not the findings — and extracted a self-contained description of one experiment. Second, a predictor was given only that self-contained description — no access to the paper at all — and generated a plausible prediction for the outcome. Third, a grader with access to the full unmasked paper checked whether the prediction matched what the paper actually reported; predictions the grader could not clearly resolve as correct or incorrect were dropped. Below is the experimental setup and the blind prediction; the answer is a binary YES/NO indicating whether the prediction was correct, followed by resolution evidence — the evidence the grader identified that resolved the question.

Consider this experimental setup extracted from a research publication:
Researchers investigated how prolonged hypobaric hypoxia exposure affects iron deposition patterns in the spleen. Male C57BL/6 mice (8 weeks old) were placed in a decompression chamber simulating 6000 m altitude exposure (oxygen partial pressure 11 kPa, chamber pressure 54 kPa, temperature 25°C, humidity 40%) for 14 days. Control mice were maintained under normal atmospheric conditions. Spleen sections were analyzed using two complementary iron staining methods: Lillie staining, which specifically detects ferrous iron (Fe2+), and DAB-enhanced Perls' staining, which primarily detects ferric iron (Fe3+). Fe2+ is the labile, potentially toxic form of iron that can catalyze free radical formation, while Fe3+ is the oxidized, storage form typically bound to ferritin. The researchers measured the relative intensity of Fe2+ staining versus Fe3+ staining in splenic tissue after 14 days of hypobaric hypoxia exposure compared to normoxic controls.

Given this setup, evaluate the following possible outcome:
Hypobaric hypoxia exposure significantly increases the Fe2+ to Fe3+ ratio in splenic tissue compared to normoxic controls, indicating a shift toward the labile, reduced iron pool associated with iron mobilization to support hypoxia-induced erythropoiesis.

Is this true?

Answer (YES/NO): YES